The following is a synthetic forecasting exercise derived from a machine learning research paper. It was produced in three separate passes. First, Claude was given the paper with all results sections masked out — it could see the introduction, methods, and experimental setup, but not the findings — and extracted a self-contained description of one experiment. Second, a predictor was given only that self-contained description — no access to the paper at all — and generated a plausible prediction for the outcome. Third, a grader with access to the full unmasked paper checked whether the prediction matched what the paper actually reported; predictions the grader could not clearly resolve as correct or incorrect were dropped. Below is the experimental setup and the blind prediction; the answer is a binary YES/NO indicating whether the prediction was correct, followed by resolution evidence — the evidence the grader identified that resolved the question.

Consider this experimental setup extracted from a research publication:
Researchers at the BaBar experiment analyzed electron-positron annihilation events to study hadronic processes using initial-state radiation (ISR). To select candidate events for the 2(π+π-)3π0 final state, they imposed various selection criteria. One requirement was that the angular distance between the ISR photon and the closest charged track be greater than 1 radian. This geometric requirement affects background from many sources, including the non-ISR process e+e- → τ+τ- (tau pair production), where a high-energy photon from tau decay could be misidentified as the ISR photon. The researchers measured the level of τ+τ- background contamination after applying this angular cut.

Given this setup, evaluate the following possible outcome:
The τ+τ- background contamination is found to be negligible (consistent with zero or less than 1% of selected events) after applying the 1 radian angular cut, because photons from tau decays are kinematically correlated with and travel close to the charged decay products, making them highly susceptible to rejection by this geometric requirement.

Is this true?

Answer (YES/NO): YES